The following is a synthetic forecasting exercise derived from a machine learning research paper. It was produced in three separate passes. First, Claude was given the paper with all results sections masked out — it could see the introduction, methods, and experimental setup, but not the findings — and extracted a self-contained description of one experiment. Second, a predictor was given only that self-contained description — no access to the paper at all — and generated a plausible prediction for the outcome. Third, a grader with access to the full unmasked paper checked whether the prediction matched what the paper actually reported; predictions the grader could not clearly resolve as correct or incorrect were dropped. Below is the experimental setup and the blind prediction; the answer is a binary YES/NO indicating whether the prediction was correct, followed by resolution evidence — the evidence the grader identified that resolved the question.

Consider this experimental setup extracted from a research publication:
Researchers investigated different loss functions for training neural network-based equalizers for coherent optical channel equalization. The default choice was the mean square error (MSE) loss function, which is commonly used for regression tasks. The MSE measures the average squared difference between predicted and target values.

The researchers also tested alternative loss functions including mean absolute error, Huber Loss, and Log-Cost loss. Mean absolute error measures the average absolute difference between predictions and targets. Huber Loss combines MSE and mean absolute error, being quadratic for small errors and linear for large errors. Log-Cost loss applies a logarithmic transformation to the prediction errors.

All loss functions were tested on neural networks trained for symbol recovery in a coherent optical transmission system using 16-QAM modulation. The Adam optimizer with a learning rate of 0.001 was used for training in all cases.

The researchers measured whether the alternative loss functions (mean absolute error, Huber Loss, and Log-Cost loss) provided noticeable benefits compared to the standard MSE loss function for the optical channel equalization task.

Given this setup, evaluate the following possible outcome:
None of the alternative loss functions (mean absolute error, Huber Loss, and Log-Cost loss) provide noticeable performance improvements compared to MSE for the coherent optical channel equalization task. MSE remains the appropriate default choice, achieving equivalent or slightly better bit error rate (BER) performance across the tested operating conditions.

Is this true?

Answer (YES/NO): YES